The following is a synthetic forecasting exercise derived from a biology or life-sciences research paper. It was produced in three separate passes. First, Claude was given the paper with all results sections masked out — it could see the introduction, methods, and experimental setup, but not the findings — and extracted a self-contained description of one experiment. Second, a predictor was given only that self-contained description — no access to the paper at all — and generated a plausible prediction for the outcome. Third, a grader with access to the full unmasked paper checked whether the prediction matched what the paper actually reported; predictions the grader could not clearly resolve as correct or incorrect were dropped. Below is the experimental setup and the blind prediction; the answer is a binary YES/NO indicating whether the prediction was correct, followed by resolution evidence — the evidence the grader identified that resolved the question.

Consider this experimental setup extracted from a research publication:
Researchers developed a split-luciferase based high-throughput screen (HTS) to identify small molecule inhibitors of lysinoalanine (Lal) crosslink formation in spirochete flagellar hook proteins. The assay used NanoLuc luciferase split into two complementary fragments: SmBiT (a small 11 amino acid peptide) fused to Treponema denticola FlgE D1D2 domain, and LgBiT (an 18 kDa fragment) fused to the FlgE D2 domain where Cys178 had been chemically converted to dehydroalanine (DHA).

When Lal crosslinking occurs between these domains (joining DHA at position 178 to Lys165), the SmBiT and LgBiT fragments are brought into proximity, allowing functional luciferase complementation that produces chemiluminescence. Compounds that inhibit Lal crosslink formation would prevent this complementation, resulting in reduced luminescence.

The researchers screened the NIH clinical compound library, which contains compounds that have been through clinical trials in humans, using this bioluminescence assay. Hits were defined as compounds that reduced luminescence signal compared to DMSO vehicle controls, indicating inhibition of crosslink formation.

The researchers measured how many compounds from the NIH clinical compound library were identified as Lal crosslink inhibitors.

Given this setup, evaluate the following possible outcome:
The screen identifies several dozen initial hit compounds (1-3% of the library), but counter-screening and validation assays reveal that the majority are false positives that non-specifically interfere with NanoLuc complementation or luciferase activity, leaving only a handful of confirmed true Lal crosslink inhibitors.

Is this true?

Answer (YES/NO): NO